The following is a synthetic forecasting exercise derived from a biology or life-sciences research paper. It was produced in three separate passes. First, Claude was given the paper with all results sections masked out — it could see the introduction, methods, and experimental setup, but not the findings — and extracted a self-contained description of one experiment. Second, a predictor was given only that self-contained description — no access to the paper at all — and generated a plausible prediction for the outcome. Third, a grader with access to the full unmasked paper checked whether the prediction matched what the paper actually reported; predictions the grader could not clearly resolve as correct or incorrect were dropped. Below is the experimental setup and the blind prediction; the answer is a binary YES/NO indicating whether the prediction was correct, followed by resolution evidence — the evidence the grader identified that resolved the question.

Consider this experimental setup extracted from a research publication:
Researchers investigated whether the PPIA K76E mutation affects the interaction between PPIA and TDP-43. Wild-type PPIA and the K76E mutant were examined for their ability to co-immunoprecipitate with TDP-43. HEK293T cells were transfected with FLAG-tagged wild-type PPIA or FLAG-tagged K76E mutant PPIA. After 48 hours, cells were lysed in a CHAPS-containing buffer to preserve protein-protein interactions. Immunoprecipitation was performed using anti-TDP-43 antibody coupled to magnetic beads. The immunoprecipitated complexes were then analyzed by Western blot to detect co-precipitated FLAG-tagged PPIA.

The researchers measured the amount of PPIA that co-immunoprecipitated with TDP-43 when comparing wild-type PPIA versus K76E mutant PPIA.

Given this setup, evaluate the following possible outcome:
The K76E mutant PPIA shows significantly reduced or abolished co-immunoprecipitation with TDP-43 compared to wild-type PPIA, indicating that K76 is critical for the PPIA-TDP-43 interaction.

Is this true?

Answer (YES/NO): NO